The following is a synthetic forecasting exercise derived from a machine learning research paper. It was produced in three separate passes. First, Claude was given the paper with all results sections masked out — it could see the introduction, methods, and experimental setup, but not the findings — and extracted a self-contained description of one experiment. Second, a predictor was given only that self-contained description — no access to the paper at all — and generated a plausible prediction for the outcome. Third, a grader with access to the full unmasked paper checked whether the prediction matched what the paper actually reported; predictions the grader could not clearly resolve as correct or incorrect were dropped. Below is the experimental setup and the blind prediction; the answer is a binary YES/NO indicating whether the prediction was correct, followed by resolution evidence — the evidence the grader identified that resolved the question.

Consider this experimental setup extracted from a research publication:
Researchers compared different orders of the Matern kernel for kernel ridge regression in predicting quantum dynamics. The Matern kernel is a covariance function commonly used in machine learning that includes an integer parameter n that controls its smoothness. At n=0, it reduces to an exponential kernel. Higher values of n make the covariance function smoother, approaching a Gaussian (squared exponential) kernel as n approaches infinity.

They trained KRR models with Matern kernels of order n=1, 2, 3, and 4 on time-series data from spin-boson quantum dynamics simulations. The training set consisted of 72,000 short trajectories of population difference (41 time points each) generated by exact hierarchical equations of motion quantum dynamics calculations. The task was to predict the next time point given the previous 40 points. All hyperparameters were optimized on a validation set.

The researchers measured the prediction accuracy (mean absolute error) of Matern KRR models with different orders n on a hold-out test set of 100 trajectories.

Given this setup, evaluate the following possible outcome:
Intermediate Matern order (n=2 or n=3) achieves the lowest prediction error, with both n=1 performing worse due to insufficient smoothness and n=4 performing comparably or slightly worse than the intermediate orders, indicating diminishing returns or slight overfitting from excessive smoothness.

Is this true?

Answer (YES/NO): NO